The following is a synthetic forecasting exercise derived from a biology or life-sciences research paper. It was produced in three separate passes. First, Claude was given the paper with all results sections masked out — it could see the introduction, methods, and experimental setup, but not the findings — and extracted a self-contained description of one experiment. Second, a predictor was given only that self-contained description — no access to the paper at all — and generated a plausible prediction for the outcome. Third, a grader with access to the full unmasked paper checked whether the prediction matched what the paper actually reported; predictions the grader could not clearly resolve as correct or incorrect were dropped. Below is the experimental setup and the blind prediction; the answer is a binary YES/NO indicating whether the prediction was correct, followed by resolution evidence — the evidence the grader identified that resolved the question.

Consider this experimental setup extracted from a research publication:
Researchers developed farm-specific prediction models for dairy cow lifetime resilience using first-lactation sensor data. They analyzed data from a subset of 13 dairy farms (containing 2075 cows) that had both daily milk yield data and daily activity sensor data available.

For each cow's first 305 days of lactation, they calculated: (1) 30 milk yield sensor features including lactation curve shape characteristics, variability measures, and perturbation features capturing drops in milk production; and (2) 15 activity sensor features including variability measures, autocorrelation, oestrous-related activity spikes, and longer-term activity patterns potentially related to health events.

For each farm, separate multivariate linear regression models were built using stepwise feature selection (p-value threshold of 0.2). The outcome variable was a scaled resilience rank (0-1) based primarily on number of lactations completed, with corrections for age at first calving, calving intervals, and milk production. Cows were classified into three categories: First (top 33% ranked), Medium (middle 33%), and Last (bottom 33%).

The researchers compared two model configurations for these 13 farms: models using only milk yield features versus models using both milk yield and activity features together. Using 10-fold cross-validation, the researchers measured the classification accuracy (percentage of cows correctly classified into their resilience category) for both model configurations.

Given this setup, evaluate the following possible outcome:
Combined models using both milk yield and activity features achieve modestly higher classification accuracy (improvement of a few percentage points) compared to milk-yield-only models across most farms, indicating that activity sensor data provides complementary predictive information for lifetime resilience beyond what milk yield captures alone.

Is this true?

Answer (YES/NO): NO